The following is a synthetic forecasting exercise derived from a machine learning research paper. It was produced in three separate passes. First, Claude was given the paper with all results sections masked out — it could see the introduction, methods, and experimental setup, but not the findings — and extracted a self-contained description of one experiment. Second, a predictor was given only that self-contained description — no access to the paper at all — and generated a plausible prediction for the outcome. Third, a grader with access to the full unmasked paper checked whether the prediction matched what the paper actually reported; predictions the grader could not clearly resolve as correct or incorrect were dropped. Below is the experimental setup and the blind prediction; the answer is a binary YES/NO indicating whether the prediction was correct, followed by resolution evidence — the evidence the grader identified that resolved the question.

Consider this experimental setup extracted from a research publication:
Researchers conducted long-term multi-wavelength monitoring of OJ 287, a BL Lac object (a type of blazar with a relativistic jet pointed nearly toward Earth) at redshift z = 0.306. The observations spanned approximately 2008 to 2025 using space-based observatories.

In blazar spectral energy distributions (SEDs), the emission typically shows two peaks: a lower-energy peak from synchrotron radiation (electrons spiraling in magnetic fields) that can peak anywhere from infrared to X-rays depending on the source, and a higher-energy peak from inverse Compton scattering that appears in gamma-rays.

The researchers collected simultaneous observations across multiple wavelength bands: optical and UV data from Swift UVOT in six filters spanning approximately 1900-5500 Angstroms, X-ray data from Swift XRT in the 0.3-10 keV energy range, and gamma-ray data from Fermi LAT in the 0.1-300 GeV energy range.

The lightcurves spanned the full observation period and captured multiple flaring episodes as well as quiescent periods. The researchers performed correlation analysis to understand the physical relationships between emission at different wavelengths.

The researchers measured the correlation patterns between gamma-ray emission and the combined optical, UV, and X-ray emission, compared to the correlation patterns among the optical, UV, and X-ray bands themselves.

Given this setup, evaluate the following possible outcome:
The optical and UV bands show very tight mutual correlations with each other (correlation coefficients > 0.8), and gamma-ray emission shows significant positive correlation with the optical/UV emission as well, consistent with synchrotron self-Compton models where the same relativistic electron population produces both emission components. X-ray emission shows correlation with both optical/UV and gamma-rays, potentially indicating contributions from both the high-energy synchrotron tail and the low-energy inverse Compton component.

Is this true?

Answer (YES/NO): NO